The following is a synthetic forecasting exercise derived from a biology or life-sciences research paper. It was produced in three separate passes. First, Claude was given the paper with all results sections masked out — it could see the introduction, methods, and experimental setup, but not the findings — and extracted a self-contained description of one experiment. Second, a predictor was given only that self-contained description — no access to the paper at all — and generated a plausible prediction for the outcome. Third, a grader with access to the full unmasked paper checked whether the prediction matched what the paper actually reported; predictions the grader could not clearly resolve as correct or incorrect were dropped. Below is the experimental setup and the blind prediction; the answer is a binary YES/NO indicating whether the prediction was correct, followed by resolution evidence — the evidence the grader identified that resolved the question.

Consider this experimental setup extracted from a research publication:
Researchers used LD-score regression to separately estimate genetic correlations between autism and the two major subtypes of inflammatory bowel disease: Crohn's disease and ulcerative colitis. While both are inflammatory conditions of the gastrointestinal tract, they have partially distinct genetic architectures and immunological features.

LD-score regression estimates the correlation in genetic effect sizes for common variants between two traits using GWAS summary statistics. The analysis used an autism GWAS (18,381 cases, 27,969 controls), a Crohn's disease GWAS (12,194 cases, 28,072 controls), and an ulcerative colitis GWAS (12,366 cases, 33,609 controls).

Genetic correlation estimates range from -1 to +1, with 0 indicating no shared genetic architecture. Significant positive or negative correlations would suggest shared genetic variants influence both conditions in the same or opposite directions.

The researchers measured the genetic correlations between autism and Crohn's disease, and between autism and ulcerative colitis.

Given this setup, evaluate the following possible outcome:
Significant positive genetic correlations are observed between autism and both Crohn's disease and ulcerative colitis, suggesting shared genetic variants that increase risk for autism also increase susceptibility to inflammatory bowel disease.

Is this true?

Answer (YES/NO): NO